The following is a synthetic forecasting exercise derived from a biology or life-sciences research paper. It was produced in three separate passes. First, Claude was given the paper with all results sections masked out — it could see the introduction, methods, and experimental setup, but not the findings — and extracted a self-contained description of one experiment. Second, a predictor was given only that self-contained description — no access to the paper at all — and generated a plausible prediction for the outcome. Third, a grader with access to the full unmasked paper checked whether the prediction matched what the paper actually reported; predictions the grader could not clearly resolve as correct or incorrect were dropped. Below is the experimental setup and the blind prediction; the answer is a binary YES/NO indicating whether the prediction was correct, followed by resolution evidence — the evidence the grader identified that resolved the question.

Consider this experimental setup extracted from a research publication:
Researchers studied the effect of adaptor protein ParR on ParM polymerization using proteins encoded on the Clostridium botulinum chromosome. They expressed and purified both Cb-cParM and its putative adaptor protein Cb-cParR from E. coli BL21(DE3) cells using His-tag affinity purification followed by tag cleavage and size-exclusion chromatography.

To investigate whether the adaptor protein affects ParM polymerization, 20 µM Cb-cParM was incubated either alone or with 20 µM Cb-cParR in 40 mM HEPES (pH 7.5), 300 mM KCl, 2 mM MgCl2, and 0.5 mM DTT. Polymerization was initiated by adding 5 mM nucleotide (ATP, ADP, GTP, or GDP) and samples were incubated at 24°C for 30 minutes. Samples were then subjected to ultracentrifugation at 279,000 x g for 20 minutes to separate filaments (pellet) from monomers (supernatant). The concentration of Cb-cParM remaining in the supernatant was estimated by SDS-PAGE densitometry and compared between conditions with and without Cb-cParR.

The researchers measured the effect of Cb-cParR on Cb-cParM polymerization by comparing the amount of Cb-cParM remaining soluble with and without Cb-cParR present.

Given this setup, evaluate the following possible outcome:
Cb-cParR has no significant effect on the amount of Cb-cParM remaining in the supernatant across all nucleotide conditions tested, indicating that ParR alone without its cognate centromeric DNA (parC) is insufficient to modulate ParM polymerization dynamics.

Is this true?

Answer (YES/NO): NO